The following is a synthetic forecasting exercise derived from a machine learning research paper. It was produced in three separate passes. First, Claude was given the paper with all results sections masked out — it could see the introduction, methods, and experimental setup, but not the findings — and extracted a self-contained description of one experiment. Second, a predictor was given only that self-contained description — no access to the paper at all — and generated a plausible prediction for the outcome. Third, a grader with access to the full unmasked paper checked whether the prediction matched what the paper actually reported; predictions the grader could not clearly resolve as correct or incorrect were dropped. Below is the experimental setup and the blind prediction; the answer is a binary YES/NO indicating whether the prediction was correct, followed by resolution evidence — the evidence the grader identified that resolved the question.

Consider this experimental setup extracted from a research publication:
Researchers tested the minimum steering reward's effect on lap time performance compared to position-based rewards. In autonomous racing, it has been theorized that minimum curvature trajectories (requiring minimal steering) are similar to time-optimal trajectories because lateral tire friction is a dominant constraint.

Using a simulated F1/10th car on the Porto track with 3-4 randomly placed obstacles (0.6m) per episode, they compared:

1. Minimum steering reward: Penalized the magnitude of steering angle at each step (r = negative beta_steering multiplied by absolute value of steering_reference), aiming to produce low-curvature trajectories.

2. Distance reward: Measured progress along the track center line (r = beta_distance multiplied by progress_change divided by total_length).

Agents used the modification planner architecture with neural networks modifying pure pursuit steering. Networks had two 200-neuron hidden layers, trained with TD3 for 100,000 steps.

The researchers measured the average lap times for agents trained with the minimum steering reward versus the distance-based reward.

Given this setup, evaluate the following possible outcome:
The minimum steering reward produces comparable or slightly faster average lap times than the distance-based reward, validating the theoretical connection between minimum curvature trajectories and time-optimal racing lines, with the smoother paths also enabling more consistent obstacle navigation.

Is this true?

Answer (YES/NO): NO